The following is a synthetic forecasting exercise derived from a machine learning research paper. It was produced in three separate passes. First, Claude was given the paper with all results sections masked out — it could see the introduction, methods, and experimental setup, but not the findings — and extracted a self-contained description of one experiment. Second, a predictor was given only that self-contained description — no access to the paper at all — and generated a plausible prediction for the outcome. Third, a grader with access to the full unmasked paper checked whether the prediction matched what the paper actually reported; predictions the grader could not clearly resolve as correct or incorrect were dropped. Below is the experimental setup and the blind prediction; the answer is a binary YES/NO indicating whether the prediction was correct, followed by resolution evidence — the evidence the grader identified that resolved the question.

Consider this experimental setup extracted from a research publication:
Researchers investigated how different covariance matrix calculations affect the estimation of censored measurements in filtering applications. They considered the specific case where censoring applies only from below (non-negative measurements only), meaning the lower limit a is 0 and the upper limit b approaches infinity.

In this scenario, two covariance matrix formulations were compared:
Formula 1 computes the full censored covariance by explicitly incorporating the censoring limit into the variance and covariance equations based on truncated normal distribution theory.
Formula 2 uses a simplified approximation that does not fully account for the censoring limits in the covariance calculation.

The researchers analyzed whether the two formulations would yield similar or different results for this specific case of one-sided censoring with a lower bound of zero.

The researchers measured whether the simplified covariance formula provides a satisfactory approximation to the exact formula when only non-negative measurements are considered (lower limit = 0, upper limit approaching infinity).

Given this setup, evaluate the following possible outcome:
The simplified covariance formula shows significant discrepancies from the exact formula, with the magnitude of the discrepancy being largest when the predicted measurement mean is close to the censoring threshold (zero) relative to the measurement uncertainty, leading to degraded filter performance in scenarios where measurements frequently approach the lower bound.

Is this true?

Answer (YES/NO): NO